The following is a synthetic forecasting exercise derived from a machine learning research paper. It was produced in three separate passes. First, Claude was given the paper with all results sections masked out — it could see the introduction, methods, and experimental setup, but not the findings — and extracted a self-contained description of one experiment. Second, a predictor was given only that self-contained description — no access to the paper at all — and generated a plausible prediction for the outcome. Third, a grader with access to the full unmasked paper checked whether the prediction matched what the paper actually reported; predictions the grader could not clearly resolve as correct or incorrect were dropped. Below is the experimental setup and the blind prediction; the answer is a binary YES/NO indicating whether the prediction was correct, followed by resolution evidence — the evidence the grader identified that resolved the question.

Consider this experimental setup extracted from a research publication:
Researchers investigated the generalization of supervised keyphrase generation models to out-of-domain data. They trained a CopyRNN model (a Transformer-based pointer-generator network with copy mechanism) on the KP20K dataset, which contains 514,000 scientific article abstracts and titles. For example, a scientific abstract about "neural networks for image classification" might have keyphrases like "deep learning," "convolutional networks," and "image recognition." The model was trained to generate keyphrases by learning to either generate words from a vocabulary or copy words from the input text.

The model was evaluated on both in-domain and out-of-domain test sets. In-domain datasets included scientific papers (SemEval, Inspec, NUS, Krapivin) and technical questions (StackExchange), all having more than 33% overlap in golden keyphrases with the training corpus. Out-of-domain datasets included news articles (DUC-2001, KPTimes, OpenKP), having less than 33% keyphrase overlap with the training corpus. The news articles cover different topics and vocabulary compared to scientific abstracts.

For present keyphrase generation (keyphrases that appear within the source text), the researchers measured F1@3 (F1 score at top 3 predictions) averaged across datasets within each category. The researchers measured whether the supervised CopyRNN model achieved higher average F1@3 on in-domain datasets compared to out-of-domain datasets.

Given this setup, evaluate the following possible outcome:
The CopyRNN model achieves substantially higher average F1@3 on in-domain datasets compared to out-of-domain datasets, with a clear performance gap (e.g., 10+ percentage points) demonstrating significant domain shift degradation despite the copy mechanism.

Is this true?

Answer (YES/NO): YES